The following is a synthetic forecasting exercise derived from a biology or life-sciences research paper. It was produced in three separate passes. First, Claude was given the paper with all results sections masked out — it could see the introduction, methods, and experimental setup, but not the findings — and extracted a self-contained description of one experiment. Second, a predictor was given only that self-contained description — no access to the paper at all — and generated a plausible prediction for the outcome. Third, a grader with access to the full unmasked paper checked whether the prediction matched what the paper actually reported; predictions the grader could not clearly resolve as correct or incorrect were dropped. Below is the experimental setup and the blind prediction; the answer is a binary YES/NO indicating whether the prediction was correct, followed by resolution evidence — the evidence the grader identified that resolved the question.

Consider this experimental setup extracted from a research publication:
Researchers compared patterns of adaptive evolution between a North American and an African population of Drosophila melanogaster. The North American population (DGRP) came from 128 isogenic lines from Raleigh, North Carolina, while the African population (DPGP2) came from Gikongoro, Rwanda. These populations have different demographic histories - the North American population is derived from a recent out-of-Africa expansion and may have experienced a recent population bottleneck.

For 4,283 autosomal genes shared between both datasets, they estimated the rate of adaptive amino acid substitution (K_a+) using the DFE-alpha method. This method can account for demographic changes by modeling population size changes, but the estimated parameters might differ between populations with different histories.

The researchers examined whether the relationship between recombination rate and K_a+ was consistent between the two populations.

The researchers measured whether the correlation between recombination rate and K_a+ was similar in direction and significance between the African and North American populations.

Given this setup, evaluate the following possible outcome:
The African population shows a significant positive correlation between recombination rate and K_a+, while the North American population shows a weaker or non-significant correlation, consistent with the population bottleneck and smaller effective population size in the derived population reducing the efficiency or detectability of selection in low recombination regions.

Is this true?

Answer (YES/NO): NO